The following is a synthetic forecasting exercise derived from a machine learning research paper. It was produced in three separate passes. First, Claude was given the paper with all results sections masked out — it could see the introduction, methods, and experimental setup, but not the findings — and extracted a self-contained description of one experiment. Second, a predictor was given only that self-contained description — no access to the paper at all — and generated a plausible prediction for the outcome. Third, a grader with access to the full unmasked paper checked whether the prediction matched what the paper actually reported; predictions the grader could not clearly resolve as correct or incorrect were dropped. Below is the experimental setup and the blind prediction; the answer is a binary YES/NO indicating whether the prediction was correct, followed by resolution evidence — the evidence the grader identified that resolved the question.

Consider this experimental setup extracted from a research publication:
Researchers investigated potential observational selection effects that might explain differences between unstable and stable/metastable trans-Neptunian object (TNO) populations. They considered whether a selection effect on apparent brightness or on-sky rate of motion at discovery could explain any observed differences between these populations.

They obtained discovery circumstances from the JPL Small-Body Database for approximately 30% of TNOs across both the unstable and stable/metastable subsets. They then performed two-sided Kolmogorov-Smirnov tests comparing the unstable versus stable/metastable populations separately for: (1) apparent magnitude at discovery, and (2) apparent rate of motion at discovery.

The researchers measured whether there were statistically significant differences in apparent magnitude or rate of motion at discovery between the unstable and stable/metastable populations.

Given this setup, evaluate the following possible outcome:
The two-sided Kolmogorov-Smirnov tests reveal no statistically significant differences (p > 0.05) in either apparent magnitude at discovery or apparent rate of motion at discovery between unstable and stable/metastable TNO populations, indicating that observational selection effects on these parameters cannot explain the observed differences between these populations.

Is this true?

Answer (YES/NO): YES